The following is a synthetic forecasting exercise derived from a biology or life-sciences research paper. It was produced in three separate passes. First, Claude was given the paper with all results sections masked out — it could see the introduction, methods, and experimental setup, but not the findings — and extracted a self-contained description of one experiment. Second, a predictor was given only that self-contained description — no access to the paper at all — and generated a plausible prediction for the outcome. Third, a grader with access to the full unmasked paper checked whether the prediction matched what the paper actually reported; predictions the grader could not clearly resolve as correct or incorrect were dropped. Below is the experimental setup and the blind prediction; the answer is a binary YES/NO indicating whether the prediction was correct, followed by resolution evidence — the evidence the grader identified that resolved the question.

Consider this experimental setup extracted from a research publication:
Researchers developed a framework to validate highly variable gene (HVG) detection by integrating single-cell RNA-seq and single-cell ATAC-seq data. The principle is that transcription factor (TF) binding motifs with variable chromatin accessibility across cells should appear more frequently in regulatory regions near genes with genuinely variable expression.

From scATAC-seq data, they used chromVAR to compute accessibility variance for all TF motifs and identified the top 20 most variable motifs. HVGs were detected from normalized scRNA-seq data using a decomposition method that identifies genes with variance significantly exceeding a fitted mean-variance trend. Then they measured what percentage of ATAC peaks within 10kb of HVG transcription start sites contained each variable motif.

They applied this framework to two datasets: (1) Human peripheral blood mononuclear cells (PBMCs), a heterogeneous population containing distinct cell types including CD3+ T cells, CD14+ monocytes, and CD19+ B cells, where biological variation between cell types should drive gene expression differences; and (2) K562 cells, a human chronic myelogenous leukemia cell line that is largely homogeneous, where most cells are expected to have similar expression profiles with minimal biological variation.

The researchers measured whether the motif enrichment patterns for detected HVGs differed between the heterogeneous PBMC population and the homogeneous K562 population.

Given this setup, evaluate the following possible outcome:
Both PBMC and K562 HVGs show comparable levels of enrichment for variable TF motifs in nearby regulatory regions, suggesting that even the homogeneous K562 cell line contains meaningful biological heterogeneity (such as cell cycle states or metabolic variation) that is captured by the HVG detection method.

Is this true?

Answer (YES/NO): NO